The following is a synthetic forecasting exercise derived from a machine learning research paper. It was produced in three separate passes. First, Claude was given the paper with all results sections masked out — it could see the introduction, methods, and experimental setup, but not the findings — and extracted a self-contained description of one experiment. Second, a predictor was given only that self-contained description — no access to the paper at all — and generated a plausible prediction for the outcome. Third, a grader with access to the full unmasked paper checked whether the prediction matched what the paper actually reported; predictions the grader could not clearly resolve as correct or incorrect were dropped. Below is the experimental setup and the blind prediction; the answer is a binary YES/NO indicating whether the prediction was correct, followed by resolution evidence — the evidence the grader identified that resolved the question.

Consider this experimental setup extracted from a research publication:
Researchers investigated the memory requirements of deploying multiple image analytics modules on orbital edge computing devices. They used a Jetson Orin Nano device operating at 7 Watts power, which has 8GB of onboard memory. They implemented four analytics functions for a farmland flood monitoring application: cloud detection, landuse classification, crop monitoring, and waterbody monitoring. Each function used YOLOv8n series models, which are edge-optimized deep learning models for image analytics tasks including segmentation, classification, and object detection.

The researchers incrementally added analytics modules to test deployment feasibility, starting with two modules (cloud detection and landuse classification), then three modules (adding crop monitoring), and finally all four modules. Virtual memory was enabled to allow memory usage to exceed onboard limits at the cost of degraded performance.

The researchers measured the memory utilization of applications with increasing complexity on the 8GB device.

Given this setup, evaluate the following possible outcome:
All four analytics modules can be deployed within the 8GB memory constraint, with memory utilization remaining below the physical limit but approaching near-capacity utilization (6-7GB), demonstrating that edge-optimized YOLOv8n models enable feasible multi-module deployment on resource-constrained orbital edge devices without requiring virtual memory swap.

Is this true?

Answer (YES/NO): NO